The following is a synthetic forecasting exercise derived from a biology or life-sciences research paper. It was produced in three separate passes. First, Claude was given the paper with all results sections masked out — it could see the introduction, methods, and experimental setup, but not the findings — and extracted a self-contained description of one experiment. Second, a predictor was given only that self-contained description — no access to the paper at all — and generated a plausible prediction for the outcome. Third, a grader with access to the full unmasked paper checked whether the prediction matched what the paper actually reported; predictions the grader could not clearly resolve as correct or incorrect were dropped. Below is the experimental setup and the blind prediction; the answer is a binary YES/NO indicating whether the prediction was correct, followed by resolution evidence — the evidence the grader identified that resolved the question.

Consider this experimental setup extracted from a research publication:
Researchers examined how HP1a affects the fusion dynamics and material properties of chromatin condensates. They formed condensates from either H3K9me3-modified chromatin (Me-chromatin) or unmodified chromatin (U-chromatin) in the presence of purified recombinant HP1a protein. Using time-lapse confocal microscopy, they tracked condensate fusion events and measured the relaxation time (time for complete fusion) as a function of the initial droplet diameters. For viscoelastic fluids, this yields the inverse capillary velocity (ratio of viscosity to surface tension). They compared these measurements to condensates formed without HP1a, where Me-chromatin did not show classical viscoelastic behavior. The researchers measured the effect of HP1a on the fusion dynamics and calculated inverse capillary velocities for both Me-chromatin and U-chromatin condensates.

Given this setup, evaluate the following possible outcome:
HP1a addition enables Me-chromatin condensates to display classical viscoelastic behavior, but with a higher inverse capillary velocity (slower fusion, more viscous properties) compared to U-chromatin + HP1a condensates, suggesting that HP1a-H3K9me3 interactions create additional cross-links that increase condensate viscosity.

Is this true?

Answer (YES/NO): YES